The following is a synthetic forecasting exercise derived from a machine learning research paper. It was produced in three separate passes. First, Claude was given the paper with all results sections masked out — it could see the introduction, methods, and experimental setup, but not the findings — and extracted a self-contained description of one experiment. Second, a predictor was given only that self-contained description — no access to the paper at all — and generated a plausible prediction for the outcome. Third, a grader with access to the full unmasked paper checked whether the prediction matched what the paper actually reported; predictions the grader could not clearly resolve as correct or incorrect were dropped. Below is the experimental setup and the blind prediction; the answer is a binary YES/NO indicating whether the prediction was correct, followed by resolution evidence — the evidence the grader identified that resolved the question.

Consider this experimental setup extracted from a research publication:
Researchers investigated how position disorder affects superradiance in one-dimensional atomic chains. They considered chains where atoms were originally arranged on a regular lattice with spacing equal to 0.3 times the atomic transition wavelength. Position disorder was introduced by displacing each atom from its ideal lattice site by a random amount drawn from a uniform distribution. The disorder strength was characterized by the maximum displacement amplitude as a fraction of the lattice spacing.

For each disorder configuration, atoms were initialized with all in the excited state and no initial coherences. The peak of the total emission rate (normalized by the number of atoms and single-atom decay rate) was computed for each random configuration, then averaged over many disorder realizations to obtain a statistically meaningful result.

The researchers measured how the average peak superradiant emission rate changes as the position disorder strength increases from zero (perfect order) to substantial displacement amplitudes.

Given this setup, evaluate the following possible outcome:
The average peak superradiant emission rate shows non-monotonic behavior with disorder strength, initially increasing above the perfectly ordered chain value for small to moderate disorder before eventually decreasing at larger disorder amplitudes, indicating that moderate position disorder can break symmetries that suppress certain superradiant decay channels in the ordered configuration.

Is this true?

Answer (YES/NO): NO